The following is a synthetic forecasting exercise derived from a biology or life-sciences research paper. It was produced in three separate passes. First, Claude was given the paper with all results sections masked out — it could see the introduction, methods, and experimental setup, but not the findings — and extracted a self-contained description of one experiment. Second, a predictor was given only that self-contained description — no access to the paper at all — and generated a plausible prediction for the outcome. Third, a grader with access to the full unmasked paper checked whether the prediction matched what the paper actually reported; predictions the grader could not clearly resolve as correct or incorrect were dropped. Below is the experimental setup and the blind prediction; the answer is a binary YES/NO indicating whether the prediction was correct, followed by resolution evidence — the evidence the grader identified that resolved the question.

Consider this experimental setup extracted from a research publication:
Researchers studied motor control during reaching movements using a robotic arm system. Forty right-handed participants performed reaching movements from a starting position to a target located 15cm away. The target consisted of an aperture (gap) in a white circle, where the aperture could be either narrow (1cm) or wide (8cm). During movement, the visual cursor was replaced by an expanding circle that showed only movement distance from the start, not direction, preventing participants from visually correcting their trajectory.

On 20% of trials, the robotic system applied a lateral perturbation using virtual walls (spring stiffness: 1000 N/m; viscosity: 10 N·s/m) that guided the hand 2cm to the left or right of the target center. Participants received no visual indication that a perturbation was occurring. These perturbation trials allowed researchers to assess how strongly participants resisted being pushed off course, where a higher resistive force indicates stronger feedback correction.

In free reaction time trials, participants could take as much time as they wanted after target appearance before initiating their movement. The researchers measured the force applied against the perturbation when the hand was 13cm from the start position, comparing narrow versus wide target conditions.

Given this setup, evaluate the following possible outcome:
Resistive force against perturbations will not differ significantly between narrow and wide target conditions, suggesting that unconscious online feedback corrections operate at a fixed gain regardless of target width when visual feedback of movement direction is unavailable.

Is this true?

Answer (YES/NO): NO